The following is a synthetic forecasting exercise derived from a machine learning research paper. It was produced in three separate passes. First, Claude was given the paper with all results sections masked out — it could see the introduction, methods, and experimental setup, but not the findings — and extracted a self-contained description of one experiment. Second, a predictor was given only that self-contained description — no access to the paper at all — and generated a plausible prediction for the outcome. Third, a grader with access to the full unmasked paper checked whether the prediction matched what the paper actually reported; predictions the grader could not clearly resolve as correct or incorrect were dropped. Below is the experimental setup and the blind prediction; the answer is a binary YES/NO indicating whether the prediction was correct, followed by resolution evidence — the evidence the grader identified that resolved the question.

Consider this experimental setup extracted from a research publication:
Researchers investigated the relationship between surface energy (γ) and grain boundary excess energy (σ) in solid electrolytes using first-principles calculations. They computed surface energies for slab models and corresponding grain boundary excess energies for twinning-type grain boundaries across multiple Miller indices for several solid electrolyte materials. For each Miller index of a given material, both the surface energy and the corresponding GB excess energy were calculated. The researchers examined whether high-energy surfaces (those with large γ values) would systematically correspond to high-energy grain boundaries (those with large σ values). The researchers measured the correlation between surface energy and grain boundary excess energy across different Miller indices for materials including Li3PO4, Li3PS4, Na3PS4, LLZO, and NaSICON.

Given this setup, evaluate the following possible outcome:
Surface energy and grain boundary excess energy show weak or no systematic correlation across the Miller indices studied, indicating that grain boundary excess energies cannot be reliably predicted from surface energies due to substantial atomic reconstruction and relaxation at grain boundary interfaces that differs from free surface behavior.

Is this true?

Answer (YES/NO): YES